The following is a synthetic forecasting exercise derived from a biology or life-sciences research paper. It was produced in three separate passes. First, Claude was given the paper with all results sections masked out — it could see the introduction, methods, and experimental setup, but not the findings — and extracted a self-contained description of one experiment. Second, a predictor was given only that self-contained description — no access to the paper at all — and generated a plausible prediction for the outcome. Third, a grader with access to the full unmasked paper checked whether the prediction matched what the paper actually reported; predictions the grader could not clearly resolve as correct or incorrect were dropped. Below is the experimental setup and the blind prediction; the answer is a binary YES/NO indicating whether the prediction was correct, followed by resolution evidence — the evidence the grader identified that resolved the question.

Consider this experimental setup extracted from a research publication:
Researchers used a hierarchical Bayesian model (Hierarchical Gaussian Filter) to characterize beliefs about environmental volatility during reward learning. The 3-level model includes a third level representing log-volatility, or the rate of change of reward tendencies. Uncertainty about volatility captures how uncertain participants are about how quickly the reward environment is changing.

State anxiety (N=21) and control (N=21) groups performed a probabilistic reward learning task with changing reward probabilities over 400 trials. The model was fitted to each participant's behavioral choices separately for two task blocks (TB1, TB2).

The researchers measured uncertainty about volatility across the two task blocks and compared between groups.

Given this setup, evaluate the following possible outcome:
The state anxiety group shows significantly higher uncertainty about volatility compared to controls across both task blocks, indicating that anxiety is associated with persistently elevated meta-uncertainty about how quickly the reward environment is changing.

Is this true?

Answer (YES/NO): YES